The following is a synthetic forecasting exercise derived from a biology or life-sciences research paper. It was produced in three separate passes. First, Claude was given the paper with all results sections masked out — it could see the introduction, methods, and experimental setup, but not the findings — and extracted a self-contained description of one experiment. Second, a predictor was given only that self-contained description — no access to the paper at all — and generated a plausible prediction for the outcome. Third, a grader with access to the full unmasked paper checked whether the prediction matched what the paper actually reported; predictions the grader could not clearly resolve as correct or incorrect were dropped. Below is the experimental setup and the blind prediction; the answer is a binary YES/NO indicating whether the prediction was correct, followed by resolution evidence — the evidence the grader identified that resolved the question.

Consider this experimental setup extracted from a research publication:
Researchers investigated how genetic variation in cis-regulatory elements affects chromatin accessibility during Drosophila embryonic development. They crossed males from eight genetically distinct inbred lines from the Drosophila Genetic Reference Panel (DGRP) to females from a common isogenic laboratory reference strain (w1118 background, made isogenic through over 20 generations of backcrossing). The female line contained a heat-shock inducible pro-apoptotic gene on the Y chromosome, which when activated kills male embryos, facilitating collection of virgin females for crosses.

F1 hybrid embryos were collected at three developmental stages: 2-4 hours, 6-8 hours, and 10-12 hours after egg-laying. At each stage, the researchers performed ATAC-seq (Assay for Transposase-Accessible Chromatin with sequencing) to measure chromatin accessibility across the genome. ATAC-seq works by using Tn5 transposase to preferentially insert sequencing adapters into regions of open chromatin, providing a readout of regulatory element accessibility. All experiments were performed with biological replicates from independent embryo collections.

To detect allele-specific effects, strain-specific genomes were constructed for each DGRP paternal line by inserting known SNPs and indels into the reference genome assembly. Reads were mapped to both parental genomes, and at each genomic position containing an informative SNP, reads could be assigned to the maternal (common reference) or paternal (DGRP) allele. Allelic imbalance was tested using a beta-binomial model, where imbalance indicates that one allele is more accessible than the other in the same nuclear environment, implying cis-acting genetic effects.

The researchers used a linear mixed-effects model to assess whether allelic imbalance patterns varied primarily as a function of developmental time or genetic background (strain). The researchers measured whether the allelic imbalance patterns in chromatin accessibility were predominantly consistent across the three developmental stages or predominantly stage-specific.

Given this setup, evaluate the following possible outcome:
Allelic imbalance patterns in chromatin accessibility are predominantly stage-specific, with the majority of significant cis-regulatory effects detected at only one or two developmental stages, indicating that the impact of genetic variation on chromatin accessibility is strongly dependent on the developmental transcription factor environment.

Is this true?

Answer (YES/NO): NO